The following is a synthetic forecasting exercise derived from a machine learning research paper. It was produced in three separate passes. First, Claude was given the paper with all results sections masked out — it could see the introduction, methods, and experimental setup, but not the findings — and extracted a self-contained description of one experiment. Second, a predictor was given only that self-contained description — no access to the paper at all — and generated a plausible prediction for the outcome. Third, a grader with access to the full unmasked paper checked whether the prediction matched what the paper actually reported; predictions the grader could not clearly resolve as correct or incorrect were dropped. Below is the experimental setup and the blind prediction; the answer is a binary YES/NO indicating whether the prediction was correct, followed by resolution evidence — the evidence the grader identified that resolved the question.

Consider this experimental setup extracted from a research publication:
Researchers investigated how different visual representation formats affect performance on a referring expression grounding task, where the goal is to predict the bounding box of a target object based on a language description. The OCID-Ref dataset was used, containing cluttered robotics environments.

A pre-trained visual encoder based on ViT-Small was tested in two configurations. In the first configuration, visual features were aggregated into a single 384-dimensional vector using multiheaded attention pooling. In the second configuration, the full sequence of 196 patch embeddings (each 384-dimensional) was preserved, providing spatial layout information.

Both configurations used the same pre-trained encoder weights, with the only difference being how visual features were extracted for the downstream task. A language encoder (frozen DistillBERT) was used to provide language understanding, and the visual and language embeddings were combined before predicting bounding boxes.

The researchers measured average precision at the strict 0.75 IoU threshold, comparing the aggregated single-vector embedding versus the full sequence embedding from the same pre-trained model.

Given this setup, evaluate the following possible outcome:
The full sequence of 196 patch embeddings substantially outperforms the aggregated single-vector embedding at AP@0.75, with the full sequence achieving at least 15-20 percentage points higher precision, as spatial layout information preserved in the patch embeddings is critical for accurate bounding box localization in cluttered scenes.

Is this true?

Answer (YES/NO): NO